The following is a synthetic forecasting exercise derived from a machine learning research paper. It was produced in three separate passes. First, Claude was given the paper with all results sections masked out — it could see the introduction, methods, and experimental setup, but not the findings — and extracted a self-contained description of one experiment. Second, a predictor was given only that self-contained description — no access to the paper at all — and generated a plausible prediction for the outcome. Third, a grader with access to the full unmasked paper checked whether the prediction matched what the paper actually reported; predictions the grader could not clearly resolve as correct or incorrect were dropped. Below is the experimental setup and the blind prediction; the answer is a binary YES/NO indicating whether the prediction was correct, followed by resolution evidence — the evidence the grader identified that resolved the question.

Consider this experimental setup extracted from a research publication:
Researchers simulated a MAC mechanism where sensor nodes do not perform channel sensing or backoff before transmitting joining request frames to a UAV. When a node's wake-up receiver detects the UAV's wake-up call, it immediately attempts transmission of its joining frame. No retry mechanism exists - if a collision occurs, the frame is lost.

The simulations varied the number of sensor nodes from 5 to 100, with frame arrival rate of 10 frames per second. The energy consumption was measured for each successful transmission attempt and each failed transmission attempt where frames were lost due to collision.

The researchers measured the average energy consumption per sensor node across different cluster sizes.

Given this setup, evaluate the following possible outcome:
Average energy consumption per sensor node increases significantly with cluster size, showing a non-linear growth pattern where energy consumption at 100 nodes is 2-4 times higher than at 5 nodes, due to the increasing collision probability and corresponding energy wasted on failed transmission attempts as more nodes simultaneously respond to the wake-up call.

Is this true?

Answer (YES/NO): NO